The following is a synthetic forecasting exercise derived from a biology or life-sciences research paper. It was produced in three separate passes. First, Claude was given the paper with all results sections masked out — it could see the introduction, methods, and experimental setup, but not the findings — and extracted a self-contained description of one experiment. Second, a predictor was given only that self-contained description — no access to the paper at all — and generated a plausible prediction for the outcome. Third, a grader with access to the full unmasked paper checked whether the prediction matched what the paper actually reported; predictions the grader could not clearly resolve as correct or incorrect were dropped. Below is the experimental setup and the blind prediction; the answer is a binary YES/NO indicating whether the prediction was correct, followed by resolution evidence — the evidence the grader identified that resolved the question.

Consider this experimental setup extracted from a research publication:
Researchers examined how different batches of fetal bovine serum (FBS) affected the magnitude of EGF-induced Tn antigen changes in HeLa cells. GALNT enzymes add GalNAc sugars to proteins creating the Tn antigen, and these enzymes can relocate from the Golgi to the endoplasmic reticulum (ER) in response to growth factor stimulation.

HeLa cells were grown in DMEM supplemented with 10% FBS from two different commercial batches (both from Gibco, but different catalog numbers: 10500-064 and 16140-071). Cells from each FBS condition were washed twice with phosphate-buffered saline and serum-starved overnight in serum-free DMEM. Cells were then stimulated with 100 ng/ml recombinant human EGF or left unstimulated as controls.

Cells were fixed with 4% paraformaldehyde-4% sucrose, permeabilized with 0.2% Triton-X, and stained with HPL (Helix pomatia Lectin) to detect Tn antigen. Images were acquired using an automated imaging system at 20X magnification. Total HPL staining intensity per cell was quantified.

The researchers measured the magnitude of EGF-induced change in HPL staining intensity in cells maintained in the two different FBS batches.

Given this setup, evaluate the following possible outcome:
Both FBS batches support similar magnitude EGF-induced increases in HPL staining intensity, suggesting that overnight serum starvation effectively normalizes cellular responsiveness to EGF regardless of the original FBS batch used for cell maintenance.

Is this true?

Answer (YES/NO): NO